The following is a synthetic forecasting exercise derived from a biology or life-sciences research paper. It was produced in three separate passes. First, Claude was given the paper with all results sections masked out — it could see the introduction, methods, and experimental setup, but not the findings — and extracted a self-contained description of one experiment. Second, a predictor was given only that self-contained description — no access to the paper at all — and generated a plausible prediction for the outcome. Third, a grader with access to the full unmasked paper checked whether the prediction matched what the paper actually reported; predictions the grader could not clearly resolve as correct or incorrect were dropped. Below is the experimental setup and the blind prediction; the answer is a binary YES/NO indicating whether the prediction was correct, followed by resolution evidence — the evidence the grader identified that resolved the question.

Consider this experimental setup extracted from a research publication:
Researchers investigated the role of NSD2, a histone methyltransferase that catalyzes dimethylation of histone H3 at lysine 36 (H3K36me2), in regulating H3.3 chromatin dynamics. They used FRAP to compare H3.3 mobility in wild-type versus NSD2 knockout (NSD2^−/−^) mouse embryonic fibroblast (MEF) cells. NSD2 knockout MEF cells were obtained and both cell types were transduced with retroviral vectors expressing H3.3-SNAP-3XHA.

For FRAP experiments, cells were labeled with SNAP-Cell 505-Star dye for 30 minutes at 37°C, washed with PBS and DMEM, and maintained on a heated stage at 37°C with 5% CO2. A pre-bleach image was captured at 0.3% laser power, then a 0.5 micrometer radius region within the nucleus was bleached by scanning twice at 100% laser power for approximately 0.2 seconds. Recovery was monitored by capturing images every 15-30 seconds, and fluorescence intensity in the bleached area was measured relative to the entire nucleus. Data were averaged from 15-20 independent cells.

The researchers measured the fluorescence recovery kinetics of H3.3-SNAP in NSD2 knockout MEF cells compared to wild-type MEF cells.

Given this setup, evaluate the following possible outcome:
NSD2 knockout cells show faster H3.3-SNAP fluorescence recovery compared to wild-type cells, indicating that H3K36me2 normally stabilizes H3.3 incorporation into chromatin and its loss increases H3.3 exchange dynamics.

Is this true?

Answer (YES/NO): NO